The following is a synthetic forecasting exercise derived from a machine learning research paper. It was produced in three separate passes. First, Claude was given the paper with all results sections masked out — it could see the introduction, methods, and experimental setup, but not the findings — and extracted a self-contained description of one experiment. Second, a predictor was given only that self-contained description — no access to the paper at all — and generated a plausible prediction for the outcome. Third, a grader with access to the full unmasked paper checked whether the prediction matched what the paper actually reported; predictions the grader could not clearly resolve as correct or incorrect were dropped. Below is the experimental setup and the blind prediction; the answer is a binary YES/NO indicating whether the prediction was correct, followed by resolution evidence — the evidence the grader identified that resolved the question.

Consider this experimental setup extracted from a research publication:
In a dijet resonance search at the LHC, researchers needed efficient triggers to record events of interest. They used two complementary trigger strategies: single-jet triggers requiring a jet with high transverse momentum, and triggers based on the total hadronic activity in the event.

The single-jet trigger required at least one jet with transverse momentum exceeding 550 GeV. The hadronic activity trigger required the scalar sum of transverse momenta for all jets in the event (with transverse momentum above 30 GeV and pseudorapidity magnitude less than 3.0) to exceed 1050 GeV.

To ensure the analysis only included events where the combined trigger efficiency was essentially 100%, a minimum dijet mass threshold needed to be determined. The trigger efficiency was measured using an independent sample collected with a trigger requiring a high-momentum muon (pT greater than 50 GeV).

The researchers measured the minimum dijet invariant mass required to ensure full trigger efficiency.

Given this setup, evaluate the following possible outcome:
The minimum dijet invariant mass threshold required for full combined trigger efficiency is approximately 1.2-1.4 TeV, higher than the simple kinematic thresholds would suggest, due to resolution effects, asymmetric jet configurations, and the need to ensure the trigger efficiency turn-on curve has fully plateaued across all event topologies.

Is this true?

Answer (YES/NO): NO